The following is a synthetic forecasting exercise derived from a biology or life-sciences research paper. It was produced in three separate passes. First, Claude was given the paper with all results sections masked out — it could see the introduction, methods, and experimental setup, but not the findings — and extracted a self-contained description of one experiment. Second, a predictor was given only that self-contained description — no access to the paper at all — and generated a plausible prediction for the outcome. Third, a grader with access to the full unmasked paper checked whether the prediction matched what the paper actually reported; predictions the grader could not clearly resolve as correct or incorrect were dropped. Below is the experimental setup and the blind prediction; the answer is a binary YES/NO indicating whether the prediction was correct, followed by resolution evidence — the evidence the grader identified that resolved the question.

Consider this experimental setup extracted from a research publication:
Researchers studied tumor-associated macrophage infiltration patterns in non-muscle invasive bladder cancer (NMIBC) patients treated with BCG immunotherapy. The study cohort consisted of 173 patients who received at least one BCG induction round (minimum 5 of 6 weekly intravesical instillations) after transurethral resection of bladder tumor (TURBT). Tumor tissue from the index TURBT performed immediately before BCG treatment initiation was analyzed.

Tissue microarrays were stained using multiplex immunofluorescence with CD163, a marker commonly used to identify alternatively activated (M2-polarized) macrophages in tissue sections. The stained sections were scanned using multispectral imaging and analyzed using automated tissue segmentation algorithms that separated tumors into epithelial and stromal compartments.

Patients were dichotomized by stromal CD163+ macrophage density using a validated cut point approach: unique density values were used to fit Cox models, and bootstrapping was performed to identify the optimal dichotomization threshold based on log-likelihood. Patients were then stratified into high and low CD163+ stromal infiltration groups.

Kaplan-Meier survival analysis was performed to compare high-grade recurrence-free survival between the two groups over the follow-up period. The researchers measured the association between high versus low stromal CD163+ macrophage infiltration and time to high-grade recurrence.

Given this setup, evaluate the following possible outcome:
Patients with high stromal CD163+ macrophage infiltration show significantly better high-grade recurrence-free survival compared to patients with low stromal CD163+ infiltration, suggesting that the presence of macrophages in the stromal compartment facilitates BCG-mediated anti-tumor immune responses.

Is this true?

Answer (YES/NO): NO